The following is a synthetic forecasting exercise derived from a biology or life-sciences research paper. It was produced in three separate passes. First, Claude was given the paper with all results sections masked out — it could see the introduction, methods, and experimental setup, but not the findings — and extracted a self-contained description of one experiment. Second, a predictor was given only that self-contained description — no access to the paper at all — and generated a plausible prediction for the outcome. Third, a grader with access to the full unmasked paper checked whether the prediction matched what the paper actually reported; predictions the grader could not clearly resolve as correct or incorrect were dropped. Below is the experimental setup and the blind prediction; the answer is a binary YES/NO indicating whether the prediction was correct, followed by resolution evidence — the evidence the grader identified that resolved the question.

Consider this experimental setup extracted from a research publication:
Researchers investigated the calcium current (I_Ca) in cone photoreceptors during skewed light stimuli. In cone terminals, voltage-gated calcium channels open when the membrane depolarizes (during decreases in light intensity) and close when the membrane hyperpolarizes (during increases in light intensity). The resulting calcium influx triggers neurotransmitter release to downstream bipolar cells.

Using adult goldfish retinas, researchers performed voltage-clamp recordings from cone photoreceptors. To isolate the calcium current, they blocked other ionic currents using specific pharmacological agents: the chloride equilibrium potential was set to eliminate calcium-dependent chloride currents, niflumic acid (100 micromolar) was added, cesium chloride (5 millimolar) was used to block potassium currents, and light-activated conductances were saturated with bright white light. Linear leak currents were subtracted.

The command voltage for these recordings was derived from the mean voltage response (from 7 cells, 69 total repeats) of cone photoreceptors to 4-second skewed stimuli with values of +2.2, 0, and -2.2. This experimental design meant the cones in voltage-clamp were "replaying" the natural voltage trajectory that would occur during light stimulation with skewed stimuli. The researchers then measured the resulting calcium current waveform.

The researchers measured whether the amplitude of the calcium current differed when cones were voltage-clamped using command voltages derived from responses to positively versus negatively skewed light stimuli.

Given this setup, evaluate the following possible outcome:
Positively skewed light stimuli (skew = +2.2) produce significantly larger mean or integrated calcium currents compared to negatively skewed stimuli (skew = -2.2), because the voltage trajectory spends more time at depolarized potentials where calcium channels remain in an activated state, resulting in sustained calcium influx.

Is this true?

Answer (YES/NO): NO